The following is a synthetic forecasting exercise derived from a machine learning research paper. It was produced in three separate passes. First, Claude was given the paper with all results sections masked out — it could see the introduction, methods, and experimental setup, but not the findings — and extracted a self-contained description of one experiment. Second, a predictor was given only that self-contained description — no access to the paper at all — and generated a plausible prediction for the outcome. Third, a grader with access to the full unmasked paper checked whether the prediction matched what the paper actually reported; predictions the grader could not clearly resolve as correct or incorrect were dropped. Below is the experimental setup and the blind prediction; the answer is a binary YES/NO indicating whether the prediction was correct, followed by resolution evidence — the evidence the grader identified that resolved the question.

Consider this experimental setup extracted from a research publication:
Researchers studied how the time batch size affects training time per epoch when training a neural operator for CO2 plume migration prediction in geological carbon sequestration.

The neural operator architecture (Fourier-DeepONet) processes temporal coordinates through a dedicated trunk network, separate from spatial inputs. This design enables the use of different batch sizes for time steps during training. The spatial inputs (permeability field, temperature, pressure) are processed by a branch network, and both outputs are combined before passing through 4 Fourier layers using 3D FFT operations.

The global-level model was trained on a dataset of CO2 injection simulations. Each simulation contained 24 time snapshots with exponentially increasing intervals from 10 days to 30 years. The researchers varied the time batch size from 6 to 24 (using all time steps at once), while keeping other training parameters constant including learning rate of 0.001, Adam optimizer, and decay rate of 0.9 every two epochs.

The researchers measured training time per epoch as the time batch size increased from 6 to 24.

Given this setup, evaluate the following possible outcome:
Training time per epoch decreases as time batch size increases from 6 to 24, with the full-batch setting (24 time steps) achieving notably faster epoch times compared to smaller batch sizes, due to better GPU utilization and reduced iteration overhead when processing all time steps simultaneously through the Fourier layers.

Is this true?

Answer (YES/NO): YES